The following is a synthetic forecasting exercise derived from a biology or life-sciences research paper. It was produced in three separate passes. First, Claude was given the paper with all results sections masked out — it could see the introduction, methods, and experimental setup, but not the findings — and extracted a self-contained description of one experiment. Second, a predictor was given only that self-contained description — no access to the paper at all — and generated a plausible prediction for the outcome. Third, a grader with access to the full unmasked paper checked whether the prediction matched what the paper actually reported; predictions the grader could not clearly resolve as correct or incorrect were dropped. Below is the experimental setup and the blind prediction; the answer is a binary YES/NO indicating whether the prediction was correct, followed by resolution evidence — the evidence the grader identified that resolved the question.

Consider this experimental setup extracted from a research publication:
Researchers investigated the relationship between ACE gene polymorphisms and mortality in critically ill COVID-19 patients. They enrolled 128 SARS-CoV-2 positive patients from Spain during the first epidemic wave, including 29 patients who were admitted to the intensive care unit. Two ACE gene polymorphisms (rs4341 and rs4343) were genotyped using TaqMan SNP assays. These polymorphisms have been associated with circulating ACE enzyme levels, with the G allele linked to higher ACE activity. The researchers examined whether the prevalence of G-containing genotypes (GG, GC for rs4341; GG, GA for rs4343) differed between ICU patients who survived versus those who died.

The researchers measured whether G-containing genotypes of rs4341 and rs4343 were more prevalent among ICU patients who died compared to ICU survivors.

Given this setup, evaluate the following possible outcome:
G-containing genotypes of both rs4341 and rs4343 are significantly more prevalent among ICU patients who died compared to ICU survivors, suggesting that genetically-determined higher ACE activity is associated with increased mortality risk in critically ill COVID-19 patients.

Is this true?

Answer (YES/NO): YES